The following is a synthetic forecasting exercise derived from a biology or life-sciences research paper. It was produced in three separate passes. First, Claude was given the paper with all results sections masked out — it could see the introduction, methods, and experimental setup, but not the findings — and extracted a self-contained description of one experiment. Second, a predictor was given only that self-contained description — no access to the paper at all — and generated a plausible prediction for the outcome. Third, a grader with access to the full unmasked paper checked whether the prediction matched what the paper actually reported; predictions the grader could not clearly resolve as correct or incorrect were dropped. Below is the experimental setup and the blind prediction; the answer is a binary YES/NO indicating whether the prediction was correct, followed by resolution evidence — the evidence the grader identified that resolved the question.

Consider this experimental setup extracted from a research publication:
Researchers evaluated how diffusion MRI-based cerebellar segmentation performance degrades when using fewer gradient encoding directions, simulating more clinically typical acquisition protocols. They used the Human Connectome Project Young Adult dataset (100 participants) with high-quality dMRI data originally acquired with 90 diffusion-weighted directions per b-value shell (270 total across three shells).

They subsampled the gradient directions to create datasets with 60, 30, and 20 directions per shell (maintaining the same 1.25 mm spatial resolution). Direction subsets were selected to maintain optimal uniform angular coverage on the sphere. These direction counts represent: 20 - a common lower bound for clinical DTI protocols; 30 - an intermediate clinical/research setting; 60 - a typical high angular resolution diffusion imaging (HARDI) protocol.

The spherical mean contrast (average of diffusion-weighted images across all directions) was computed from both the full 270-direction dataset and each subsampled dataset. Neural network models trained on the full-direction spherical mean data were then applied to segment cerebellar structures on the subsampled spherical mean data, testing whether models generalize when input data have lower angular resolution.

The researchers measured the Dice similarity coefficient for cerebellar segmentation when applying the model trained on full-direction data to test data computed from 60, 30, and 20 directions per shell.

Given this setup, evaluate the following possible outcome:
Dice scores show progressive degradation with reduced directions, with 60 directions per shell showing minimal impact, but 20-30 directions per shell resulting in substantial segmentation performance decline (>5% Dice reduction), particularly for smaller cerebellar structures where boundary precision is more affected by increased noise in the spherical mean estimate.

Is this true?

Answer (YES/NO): NO